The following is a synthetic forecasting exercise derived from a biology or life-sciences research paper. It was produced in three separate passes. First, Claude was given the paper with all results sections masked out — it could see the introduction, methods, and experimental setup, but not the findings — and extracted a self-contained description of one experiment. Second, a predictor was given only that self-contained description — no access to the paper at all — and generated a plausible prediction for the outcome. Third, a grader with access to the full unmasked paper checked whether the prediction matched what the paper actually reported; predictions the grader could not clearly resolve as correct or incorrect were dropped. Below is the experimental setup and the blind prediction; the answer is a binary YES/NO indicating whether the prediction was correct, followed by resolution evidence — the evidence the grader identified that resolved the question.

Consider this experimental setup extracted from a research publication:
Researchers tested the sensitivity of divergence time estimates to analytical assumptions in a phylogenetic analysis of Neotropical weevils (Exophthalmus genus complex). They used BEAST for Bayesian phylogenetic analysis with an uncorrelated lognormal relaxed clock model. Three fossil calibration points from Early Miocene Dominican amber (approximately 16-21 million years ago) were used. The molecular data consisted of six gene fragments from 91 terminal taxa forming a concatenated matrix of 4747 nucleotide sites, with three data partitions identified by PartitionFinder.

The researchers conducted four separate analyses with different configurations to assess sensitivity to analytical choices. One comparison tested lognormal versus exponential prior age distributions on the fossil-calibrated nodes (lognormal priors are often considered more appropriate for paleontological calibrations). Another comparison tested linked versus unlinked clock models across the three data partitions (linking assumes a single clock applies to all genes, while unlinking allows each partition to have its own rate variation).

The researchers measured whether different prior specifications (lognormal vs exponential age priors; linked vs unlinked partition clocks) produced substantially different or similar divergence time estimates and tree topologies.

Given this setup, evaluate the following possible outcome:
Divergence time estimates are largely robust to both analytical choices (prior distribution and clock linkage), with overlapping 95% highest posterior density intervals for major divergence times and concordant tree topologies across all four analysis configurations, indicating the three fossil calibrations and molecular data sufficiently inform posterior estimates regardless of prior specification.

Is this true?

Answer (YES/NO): YES